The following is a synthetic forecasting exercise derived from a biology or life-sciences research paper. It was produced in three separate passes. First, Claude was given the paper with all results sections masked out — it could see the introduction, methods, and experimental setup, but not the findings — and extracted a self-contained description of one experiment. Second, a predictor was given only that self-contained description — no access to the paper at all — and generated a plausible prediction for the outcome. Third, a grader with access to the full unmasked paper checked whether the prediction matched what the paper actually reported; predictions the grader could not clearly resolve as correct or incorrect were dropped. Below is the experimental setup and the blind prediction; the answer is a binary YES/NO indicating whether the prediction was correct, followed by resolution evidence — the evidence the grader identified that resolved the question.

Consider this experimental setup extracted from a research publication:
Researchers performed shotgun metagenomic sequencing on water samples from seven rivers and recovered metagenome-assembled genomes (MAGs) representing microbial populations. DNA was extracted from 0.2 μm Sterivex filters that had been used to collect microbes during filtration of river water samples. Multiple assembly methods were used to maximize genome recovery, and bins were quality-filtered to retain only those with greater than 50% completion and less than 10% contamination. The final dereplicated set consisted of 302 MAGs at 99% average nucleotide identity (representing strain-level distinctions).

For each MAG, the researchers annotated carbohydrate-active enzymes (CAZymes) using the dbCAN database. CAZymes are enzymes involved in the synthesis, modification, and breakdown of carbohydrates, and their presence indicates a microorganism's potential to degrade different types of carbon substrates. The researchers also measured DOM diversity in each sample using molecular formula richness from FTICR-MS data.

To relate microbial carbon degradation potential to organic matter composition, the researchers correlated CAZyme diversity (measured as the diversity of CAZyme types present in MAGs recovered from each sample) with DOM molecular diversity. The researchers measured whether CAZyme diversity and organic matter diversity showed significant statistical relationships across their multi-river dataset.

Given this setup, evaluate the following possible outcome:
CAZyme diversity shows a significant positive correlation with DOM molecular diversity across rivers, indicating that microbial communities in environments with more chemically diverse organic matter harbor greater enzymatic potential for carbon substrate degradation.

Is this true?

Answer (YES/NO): YES